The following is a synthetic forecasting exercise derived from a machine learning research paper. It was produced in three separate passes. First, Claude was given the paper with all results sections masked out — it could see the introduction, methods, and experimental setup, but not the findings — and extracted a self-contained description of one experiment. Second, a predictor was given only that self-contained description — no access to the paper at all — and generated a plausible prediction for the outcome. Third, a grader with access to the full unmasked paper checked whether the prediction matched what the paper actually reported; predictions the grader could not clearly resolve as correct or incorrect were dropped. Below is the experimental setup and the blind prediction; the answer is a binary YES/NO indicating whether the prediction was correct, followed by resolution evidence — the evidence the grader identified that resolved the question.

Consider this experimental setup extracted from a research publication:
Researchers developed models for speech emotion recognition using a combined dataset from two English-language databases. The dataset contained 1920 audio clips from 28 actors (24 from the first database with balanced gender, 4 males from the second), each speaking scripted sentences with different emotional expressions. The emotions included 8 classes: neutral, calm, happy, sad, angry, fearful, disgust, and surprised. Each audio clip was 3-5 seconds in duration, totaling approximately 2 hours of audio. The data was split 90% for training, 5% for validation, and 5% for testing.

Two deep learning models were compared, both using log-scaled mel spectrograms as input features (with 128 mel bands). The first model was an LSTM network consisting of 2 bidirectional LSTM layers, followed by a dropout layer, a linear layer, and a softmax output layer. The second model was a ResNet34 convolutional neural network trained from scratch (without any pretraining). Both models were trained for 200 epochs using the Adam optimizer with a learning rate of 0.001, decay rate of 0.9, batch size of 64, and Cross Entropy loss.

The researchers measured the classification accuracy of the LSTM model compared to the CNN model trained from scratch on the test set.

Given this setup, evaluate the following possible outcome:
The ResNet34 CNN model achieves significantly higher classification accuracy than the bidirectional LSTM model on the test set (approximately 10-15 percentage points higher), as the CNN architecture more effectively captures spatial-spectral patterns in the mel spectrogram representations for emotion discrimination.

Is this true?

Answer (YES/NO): NO